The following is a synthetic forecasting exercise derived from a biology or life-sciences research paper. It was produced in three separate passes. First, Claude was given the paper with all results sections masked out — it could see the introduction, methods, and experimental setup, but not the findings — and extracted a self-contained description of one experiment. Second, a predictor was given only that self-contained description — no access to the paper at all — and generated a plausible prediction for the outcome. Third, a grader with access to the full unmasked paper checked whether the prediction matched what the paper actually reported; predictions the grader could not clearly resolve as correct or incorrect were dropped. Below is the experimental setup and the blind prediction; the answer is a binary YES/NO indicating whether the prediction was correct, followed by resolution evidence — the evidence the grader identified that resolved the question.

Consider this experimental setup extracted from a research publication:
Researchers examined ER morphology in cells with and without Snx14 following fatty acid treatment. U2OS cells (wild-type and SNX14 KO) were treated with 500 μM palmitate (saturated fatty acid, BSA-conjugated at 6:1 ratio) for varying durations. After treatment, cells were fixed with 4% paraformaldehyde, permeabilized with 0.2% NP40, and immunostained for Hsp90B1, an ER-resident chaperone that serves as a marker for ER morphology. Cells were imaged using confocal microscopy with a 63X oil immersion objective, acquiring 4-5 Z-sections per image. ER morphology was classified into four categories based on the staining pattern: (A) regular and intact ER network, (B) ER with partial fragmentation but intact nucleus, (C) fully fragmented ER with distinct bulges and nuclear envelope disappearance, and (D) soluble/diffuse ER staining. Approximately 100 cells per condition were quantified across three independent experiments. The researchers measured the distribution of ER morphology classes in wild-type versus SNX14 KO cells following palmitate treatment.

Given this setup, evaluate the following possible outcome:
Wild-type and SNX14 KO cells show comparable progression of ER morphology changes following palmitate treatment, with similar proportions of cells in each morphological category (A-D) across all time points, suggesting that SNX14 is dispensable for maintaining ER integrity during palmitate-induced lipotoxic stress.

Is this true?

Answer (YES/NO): NO